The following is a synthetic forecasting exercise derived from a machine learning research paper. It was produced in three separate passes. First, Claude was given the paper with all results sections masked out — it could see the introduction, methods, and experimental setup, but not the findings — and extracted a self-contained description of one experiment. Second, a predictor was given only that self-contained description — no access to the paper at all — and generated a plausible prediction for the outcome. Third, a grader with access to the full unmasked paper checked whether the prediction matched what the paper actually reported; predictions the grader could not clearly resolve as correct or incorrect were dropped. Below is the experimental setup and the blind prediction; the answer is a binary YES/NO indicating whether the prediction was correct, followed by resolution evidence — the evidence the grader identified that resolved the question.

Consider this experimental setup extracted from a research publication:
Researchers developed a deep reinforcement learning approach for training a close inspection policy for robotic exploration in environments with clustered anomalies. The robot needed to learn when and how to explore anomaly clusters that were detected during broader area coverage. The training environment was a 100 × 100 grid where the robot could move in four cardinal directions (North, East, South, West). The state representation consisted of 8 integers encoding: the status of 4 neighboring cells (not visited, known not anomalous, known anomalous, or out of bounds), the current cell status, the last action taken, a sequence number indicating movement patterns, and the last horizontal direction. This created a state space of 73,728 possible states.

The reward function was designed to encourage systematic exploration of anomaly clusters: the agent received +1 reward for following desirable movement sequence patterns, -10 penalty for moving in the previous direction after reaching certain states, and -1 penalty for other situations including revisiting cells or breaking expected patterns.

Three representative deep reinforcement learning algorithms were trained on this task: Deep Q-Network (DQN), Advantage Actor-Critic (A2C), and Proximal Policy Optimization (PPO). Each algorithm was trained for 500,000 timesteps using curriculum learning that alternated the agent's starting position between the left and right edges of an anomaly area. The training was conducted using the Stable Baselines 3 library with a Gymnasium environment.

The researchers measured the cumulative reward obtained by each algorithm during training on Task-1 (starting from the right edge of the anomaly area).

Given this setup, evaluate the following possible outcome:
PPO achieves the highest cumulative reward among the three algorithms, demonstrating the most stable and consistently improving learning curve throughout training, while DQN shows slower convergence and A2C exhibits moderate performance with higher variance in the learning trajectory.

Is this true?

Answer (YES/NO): NO